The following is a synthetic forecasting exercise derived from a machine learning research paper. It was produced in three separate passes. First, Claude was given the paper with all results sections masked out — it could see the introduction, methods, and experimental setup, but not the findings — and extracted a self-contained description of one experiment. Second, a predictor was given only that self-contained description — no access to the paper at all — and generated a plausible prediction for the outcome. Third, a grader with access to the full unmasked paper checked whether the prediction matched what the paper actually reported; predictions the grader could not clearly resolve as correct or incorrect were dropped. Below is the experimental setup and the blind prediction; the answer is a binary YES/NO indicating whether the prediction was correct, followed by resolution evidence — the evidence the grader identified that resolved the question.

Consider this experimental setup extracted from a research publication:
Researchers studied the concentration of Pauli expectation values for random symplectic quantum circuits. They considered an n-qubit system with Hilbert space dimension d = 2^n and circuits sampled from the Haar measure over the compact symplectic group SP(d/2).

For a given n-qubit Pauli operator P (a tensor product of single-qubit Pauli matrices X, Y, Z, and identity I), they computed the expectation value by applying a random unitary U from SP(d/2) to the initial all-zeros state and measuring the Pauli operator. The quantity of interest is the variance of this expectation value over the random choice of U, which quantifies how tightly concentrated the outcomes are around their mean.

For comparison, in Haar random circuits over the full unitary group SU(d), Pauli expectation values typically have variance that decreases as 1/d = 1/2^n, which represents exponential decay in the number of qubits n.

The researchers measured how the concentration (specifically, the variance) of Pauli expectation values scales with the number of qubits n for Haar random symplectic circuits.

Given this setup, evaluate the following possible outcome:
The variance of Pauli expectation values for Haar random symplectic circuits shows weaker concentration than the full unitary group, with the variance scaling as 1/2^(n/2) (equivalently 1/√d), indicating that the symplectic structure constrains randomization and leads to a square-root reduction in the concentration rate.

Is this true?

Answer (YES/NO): NO